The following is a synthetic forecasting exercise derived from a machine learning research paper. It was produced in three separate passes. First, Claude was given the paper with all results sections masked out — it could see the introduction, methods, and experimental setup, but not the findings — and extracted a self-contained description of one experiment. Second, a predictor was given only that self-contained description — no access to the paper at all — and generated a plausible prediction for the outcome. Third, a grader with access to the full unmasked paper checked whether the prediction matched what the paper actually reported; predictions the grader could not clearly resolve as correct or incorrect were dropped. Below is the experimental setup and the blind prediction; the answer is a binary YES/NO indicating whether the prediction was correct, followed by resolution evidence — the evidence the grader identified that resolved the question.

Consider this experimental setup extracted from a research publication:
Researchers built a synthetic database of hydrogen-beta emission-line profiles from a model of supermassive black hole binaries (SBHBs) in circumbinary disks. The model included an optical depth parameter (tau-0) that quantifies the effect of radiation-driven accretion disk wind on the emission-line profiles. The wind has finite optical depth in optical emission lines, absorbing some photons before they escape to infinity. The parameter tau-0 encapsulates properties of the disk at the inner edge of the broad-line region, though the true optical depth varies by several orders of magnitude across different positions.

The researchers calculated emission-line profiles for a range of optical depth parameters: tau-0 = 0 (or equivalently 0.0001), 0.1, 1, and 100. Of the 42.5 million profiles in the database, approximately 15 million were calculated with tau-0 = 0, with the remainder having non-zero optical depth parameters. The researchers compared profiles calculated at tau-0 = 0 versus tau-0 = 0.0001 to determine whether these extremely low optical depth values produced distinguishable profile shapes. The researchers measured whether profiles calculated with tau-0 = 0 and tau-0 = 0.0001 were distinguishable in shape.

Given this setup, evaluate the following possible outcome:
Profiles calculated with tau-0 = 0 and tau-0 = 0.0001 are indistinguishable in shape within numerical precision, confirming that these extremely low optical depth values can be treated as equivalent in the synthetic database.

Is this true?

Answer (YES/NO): NO